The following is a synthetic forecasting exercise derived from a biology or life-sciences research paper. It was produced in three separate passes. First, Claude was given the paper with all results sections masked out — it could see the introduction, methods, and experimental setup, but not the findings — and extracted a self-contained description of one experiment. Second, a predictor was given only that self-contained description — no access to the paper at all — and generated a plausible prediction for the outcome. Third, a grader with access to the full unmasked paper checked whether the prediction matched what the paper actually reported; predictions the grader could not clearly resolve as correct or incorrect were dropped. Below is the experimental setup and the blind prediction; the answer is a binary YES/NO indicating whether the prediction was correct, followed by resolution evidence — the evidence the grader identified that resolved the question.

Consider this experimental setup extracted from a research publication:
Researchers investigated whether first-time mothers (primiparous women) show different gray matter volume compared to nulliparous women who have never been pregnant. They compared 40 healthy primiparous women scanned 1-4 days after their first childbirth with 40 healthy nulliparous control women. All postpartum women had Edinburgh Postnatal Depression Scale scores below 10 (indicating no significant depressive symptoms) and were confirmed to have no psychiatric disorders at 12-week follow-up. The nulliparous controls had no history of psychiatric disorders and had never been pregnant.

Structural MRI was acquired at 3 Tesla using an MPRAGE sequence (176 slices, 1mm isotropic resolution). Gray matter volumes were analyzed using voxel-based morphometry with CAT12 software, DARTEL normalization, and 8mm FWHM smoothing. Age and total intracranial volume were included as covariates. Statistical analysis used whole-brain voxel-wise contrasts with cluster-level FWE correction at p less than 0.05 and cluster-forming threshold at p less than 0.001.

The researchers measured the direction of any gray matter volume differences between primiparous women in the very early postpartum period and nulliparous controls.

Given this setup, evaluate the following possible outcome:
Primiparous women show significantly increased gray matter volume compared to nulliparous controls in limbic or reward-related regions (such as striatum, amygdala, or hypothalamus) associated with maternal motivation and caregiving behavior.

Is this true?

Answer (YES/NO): NO